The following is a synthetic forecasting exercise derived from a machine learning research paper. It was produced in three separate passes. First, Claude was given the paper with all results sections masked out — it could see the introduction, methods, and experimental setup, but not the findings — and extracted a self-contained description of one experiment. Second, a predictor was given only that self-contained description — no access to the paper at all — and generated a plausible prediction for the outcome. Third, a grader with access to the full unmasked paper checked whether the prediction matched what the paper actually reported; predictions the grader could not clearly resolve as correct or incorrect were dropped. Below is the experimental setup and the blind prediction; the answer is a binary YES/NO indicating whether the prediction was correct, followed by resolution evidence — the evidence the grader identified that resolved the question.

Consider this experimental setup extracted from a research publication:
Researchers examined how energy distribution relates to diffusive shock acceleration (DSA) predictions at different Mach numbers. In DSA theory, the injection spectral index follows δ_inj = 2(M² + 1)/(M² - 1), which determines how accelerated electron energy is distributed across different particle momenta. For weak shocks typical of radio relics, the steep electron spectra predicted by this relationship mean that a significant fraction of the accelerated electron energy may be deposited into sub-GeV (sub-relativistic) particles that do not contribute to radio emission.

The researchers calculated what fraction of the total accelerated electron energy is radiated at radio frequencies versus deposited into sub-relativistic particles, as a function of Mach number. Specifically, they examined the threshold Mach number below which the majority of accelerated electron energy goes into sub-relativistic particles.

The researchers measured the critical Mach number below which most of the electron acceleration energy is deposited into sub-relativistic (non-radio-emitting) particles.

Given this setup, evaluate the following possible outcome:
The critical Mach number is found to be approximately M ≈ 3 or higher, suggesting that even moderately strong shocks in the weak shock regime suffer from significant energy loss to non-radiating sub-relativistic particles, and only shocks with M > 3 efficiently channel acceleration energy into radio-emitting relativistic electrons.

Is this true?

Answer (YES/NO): NO